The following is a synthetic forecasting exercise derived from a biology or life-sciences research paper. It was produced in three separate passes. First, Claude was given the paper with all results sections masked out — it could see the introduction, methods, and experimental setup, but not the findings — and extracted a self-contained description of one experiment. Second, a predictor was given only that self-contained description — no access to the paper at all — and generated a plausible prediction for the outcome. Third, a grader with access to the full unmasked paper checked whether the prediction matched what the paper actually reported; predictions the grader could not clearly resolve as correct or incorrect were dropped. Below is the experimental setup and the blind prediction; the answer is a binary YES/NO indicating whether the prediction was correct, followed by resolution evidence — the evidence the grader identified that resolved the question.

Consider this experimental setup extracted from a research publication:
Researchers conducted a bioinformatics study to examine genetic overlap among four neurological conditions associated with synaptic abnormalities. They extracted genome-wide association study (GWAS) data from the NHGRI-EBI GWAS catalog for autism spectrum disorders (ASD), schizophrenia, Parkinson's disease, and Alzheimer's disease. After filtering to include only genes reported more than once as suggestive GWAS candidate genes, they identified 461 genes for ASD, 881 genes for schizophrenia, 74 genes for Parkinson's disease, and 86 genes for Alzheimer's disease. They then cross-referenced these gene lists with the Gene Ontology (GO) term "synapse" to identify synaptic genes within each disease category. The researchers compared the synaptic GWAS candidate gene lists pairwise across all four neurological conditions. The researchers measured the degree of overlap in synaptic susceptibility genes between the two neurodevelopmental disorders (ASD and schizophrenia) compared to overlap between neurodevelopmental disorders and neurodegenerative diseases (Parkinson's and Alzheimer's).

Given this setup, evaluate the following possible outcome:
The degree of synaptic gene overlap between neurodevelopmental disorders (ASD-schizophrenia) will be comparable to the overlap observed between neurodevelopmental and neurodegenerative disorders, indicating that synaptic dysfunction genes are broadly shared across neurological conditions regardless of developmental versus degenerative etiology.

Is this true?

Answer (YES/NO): NO